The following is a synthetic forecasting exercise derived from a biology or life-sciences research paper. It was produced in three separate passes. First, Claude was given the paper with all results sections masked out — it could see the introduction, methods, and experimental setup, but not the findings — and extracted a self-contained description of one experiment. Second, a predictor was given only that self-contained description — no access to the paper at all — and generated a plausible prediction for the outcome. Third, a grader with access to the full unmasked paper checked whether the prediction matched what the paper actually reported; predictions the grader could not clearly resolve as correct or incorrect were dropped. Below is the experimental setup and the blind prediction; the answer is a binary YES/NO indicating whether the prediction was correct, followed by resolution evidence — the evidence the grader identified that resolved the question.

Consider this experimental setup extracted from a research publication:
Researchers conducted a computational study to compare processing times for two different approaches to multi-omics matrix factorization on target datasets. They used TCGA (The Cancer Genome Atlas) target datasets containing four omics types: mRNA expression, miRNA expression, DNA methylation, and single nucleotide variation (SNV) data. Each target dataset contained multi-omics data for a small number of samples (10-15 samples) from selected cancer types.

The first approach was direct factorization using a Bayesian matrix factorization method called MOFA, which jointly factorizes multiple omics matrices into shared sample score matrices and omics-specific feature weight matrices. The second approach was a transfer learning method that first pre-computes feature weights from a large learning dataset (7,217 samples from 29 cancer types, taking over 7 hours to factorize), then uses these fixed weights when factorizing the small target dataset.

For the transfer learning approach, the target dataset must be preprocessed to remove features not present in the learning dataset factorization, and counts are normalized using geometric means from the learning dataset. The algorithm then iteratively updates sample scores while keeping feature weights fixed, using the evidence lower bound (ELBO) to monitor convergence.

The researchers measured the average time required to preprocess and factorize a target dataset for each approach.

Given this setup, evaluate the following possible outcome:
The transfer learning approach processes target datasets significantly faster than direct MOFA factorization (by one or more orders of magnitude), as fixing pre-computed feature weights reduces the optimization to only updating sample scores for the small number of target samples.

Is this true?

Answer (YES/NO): NO